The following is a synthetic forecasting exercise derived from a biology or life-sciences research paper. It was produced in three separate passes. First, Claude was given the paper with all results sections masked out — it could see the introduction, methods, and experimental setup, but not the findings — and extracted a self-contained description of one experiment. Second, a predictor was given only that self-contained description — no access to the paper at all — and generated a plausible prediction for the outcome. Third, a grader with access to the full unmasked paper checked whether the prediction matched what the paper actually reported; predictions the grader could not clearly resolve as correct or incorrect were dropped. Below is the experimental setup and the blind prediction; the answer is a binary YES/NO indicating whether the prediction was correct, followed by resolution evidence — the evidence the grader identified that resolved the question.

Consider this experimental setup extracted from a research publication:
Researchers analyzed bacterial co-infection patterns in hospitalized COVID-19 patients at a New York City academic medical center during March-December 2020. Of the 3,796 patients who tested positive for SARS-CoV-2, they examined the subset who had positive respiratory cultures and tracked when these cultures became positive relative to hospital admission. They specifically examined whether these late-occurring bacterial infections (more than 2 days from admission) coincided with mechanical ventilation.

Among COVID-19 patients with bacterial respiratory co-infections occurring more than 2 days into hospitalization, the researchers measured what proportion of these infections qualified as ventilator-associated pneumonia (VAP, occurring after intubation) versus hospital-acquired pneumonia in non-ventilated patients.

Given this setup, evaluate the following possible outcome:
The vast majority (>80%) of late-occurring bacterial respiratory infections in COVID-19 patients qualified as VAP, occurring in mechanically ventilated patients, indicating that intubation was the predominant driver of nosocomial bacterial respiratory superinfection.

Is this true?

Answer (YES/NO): YES